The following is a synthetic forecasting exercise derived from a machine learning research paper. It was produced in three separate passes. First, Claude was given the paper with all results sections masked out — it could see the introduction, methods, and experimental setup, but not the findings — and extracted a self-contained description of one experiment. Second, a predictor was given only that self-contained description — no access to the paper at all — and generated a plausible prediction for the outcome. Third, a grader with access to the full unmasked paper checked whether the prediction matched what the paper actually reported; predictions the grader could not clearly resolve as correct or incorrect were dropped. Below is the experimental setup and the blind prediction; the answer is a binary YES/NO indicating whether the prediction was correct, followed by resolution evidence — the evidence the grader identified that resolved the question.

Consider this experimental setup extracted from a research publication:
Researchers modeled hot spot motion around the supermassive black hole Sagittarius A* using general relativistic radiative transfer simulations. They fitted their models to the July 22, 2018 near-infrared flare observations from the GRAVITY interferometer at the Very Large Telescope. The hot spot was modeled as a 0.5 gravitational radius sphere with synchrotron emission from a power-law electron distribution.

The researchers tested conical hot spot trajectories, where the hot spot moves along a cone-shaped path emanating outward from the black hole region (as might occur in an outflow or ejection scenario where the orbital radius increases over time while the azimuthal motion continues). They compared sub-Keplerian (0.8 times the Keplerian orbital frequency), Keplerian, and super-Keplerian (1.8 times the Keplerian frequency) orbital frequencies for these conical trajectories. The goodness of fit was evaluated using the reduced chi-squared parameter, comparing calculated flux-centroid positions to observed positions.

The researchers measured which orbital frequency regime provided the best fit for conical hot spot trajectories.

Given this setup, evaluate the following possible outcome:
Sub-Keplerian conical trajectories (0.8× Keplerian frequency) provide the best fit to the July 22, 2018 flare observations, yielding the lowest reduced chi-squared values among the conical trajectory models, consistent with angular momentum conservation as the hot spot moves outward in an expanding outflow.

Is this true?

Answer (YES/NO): NO